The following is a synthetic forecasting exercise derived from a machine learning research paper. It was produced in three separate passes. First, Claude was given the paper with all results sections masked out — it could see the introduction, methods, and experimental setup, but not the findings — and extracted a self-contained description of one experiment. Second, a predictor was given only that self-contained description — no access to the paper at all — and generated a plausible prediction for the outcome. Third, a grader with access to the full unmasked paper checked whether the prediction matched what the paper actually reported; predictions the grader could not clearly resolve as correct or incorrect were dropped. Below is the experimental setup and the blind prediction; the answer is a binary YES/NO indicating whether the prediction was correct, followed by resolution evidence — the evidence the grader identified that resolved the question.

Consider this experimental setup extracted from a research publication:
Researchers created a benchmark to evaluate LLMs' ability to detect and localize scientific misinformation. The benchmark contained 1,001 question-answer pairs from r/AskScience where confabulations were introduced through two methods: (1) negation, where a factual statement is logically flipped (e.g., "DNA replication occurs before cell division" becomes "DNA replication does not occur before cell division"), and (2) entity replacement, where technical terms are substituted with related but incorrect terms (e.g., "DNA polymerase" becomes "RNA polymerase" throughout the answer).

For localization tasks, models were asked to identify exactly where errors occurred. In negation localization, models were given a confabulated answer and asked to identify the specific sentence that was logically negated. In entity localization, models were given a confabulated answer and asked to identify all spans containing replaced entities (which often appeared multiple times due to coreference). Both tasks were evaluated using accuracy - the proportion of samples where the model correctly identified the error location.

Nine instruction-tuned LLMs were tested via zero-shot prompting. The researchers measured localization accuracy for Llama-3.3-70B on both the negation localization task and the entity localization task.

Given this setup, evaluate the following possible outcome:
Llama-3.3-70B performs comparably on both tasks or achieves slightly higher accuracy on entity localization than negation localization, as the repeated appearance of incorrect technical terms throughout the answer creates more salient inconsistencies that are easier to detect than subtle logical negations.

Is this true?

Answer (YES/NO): NO